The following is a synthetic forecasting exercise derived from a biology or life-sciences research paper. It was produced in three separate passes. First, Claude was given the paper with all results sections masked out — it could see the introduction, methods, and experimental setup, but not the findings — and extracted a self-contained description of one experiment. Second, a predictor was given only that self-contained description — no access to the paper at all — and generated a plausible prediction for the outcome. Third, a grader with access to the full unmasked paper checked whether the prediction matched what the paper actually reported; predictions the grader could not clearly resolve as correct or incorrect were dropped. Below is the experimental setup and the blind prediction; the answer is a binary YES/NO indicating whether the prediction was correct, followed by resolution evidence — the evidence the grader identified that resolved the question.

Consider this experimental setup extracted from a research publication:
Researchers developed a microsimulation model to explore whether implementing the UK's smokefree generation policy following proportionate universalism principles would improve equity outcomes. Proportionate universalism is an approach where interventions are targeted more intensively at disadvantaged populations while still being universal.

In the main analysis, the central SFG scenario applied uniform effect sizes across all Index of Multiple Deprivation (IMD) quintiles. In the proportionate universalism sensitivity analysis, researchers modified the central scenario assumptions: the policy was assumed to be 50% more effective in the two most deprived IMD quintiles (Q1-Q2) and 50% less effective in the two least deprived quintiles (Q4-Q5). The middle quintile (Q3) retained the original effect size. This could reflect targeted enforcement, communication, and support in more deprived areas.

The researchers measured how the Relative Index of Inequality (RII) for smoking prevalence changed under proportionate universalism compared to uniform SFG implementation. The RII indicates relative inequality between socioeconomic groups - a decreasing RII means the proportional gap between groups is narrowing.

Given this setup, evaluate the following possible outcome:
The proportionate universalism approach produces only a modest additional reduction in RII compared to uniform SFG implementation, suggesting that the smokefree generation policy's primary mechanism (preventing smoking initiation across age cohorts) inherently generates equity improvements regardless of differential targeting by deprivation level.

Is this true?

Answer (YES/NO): NO